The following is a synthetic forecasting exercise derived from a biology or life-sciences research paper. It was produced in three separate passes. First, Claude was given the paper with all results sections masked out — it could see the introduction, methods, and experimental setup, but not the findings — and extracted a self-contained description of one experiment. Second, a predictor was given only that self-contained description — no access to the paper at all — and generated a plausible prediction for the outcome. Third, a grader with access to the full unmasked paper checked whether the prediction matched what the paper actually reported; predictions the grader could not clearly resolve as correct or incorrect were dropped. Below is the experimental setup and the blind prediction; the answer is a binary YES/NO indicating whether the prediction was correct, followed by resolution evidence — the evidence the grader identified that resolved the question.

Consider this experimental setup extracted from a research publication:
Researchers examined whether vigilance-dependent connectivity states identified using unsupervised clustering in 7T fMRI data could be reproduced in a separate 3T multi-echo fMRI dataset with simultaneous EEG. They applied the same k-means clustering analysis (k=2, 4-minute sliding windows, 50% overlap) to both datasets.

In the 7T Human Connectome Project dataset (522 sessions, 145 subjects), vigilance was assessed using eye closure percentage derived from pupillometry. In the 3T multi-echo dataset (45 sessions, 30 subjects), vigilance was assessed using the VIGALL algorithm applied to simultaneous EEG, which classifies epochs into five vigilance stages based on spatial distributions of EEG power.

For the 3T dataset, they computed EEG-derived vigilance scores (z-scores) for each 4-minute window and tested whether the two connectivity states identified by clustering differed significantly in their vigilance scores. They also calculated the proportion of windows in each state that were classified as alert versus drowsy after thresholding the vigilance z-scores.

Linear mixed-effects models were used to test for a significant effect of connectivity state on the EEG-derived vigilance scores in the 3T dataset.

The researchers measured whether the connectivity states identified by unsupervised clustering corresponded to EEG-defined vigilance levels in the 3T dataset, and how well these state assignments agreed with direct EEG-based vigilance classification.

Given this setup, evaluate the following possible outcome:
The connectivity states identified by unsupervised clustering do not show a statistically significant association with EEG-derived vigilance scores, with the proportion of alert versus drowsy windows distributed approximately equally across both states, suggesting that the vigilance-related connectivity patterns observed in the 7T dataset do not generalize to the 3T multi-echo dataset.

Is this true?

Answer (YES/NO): NO